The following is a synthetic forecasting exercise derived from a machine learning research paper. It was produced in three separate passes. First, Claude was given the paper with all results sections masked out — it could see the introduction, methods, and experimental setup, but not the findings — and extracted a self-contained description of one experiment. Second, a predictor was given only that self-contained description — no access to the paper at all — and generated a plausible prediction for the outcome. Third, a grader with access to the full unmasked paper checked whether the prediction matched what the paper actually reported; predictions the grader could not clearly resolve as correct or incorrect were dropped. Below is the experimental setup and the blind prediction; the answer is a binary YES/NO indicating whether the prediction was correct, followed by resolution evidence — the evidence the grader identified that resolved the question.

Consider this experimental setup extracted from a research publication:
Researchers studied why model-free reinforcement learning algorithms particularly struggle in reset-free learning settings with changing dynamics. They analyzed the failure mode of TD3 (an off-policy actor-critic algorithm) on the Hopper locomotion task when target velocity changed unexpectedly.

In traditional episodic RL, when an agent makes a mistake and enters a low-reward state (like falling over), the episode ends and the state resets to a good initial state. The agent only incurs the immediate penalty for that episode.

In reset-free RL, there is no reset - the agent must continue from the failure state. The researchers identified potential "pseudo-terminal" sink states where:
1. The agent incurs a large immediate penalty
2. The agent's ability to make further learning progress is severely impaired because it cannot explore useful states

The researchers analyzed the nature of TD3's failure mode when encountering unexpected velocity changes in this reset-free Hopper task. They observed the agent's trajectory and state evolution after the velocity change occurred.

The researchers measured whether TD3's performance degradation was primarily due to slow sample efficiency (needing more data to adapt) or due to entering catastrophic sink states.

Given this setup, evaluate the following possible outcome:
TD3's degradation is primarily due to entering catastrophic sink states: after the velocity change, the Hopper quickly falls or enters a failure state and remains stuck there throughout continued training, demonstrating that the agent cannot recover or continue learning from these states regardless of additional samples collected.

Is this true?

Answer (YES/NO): YES